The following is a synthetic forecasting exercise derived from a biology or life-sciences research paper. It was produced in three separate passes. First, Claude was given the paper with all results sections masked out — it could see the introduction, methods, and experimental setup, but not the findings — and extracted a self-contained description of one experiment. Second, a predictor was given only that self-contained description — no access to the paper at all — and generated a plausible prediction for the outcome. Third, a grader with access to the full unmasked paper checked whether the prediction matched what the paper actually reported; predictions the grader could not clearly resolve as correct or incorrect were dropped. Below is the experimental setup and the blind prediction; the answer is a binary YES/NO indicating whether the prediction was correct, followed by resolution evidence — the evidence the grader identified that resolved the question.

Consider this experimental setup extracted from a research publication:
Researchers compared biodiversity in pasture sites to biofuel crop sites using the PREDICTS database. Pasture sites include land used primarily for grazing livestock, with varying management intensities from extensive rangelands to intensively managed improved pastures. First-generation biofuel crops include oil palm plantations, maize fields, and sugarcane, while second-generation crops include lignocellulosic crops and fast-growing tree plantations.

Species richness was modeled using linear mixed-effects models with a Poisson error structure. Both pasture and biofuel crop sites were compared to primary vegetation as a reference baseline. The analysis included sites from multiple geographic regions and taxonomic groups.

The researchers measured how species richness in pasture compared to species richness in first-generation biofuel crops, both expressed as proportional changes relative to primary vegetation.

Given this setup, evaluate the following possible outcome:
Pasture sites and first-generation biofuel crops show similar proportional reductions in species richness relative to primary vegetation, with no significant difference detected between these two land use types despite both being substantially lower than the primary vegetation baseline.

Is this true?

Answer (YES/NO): NO